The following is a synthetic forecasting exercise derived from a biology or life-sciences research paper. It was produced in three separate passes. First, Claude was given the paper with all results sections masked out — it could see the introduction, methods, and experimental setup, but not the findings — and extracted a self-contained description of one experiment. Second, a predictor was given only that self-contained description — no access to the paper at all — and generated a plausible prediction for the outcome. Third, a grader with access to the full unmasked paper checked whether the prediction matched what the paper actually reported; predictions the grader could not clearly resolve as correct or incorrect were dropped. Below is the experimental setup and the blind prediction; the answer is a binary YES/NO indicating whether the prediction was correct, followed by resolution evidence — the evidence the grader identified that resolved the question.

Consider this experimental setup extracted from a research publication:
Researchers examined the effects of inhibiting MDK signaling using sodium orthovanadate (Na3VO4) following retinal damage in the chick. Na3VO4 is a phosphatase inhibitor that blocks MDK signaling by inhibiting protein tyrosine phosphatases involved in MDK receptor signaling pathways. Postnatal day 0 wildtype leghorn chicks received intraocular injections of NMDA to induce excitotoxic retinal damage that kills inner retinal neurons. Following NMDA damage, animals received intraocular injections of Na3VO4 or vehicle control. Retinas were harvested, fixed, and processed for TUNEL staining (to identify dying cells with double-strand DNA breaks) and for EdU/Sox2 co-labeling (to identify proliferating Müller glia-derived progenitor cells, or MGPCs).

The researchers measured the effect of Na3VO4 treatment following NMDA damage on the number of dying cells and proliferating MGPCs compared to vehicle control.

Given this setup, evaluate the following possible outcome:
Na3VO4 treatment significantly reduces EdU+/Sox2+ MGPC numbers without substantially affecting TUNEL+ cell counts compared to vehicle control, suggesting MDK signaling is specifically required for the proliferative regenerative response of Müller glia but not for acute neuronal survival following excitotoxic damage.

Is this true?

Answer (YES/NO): NO